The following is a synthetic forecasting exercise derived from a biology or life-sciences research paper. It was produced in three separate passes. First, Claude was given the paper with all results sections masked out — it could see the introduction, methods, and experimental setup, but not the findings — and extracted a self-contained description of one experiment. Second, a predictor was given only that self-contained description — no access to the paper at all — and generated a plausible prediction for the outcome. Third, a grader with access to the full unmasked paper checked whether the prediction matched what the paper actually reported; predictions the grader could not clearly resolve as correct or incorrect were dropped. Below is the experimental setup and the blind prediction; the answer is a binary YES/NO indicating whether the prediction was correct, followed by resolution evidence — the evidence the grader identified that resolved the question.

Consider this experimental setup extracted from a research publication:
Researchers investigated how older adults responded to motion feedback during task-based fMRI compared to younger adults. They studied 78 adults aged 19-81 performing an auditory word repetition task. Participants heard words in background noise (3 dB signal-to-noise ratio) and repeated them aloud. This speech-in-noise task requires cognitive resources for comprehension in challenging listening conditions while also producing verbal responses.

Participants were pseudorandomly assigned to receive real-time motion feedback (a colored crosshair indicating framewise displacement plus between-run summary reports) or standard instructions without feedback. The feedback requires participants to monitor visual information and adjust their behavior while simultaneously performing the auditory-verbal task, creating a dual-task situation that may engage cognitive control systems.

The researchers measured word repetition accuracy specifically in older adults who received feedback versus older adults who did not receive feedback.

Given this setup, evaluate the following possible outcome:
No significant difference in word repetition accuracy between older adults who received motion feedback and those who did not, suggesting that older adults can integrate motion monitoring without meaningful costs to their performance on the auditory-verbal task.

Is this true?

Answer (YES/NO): YES